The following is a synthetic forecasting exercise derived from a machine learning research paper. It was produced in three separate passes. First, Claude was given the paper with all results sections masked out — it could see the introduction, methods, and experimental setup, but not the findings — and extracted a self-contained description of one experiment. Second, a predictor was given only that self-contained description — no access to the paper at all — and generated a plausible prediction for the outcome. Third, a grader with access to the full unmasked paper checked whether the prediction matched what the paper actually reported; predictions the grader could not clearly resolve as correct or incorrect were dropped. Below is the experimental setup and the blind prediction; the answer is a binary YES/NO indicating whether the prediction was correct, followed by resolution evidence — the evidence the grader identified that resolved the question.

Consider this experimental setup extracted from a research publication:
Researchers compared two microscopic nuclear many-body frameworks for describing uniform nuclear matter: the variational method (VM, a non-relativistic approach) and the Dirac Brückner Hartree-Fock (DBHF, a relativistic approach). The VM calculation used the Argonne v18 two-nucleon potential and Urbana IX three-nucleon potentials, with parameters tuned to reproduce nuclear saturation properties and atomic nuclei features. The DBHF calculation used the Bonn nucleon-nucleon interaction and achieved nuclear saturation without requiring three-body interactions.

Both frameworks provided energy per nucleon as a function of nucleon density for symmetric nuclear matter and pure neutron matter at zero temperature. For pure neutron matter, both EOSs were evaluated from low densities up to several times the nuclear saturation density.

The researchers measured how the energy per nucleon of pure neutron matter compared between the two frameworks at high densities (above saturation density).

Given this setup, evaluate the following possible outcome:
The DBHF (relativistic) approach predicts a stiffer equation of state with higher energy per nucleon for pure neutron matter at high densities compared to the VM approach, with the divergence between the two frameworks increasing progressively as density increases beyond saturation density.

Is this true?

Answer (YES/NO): YES